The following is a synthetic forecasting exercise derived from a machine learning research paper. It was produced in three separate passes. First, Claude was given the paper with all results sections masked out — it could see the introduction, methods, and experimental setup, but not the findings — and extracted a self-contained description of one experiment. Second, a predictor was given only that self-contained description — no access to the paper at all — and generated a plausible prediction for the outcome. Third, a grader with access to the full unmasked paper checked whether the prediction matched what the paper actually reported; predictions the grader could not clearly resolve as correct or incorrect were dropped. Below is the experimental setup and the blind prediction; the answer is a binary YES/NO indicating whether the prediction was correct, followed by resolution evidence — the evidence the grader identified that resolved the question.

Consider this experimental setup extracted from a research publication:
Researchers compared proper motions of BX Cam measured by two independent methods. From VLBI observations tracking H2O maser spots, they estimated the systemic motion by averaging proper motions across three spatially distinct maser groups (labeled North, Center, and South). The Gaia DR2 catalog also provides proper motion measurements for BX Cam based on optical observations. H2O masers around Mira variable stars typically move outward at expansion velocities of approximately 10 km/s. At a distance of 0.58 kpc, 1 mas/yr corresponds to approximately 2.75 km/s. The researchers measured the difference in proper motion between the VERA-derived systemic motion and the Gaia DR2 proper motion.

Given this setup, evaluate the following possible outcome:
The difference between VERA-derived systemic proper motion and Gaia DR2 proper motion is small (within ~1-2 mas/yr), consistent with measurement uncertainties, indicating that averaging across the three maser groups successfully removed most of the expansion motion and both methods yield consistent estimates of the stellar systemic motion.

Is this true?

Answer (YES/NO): NO